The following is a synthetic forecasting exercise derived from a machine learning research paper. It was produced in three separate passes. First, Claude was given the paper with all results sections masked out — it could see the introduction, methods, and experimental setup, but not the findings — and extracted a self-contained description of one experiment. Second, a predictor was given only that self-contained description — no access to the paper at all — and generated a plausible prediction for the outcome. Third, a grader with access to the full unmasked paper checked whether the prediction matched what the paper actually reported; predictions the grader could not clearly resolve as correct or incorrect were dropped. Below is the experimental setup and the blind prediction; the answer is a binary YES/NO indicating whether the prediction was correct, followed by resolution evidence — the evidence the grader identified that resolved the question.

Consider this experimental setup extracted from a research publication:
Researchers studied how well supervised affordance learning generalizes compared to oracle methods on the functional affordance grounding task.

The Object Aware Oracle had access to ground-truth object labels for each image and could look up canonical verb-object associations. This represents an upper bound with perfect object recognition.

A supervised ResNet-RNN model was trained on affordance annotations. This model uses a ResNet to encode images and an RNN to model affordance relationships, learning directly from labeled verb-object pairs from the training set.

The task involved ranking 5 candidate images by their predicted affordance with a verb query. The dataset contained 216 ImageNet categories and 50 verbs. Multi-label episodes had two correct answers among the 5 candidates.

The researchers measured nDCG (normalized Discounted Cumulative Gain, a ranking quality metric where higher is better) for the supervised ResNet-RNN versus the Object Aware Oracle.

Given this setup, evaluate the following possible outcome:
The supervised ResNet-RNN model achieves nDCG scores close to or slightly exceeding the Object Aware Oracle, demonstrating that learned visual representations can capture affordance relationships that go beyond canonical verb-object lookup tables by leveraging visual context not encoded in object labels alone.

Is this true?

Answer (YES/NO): NO